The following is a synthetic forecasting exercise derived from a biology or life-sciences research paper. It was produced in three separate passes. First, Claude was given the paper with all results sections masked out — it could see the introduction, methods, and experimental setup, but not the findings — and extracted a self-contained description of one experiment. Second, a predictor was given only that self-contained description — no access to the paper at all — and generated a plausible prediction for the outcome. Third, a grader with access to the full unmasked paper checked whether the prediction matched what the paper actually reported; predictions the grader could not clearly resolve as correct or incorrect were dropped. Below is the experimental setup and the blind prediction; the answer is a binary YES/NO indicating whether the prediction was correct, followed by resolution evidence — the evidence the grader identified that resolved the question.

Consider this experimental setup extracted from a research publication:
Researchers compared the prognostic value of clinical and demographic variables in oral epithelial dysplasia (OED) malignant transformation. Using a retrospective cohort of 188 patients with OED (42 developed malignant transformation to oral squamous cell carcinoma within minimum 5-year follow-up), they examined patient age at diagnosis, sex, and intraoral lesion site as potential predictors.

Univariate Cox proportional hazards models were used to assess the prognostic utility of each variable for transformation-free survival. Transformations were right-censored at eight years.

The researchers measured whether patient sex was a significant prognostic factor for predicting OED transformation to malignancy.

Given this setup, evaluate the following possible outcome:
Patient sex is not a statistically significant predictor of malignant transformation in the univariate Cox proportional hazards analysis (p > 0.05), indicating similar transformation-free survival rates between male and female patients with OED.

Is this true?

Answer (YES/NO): YES